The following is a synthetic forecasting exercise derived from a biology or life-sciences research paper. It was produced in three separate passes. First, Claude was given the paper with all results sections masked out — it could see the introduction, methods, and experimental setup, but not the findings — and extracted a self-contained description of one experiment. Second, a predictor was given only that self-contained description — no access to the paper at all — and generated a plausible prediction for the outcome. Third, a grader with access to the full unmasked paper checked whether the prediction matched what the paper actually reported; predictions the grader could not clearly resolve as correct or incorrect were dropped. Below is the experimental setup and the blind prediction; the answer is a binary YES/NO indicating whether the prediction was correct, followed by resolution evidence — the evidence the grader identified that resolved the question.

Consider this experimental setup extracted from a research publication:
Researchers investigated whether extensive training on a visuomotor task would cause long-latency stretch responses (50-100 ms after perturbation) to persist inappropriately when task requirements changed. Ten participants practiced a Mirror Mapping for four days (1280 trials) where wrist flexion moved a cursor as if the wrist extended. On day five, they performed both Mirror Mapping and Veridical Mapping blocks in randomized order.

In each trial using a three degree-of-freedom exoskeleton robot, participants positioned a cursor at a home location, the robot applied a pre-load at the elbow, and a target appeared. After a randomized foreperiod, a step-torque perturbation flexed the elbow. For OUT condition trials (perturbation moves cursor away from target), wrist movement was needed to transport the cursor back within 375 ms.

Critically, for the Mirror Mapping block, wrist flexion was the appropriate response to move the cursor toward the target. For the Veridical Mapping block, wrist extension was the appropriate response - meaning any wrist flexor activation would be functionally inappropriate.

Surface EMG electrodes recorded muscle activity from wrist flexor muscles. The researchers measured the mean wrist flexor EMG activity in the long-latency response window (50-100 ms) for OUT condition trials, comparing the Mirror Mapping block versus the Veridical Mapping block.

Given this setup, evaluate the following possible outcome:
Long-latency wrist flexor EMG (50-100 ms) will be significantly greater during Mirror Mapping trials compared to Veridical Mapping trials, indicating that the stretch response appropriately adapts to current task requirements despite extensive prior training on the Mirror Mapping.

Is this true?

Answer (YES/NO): NO